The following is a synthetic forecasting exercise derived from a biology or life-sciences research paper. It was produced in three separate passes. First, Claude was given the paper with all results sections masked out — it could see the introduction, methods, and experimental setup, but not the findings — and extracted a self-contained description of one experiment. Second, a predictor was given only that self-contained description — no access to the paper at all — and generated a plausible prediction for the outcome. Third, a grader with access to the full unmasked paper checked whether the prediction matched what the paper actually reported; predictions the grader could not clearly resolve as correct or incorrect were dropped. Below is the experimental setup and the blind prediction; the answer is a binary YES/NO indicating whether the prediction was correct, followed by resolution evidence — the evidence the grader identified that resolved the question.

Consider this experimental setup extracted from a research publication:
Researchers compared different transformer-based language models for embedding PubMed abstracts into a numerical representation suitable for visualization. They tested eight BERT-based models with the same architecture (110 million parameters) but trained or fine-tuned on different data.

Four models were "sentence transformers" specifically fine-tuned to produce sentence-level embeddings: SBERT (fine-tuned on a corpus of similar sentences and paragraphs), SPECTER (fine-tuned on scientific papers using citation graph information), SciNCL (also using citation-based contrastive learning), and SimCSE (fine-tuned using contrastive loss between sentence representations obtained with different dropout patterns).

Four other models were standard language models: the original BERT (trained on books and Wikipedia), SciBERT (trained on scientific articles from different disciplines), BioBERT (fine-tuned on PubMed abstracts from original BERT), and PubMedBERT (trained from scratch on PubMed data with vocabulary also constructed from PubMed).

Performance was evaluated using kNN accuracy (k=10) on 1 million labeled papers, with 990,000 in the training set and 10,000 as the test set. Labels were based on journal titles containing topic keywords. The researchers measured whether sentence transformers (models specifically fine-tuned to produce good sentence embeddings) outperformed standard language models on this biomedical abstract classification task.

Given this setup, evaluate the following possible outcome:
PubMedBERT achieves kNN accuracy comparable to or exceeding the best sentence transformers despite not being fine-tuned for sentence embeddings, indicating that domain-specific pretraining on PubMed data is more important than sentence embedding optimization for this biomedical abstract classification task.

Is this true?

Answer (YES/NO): YES